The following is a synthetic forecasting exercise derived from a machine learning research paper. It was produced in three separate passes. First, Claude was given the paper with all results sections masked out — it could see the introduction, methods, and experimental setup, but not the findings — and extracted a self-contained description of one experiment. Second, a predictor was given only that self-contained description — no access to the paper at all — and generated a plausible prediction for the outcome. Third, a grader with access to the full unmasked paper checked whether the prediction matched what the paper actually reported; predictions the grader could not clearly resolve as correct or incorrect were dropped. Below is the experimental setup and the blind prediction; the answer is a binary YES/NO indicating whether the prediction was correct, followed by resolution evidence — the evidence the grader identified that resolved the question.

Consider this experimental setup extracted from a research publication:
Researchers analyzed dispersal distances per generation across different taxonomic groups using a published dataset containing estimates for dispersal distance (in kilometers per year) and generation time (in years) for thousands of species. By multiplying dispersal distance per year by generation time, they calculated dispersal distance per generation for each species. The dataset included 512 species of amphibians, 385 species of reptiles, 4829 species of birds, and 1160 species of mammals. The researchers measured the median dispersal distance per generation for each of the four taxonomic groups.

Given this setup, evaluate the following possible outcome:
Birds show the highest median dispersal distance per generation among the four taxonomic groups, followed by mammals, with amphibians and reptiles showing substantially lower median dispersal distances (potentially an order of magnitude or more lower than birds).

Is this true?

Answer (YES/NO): YES